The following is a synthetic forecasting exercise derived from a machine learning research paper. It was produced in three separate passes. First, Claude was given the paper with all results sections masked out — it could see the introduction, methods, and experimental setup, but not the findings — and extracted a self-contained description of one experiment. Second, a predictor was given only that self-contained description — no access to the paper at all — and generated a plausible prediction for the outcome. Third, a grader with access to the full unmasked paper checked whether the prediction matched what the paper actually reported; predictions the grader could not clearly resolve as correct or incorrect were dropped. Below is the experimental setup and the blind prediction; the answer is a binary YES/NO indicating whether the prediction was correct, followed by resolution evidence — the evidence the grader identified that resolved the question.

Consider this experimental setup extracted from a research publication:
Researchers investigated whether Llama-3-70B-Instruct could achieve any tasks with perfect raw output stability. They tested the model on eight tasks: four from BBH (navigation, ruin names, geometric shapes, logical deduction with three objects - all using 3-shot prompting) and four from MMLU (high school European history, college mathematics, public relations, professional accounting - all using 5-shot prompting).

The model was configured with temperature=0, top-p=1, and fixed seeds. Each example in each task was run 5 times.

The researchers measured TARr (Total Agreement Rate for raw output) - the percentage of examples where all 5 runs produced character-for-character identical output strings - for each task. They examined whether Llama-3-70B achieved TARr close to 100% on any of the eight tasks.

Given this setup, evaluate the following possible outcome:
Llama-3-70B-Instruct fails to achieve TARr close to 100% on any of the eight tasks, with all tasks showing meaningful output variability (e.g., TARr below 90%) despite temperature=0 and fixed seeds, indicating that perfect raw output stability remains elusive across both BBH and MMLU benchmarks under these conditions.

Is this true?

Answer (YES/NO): YES